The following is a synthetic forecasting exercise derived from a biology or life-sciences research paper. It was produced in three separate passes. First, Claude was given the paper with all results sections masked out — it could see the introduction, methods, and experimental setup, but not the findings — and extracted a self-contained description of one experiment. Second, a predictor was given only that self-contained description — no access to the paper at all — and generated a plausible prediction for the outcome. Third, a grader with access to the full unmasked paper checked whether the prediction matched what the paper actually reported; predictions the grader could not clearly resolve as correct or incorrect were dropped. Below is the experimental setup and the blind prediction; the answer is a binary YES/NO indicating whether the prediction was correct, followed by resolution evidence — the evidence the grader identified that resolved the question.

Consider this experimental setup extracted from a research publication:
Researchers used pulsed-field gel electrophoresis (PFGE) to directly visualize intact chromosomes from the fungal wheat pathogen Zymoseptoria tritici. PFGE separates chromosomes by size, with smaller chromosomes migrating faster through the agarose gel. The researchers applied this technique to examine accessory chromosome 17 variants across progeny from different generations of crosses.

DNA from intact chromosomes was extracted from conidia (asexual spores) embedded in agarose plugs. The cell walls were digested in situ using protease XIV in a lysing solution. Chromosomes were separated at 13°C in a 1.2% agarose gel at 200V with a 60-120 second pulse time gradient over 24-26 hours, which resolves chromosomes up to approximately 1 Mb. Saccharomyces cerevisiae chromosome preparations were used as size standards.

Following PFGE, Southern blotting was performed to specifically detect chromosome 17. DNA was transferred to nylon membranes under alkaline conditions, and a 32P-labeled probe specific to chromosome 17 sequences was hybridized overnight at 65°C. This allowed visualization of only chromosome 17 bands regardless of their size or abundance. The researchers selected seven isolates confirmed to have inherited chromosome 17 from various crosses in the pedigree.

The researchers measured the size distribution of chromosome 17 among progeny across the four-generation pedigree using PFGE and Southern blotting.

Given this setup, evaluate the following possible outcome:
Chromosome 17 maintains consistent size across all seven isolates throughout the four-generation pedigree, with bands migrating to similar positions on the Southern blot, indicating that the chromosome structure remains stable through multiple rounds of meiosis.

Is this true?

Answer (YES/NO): NO